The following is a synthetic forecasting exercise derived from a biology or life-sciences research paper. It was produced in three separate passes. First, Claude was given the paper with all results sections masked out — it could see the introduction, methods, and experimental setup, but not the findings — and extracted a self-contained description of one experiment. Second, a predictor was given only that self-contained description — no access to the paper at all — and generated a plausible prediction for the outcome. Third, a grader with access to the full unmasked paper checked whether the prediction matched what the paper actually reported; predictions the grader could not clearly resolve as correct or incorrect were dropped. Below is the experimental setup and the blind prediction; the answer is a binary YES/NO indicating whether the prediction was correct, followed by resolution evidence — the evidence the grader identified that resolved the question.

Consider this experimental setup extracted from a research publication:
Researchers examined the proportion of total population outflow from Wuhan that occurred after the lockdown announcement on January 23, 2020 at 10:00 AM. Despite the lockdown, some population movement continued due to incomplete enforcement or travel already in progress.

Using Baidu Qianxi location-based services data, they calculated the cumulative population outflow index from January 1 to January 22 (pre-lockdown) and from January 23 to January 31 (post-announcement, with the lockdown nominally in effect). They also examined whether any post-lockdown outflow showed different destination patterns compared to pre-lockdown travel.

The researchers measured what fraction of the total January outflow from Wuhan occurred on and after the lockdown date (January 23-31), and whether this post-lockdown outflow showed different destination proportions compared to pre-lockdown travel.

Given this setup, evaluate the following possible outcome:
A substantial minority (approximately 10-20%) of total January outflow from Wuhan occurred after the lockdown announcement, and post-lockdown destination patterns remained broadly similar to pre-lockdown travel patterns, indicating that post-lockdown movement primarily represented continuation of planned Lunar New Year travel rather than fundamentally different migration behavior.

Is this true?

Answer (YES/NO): NO